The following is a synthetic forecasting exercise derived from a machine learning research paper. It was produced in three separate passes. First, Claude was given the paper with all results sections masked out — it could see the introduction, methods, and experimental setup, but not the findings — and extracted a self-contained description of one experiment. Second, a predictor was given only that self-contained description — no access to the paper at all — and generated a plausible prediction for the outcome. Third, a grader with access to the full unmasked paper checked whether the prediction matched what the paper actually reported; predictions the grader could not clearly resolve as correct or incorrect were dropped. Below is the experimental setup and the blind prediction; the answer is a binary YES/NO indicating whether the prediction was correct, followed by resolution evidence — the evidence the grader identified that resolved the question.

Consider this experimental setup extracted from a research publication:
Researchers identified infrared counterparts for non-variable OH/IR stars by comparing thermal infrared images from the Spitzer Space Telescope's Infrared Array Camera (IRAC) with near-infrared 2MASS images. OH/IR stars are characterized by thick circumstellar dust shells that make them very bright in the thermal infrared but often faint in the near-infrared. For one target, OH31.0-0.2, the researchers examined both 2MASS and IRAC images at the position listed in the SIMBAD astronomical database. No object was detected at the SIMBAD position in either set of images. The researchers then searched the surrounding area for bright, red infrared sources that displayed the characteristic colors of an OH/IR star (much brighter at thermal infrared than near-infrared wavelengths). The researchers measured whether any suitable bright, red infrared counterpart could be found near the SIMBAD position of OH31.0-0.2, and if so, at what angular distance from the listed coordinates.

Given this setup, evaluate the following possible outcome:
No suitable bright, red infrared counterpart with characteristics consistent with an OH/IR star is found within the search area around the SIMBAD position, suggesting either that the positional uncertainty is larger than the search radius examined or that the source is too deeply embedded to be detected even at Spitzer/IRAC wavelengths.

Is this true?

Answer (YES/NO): NO